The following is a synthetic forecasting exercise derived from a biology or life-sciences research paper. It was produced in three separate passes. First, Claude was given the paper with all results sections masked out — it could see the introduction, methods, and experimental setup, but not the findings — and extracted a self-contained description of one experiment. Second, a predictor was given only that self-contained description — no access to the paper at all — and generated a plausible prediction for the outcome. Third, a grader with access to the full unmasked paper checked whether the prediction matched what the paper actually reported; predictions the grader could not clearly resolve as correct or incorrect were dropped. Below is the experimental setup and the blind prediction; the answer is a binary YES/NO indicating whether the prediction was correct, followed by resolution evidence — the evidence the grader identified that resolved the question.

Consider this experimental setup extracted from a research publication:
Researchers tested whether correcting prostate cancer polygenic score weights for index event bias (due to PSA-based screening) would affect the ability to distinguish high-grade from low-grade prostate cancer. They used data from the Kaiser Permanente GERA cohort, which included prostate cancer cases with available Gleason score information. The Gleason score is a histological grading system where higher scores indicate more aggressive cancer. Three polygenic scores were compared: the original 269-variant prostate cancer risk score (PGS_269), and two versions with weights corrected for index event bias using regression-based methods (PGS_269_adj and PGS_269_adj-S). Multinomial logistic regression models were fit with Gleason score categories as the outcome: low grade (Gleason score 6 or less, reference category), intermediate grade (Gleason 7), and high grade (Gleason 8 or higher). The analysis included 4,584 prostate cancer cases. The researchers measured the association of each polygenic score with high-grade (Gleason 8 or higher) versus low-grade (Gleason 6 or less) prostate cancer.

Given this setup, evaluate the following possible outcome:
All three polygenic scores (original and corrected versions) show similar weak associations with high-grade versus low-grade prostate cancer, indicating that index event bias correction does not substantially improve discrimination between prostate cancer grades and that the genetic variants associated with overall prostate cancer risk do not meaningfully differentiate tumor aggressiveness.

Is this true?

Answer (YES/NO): NO